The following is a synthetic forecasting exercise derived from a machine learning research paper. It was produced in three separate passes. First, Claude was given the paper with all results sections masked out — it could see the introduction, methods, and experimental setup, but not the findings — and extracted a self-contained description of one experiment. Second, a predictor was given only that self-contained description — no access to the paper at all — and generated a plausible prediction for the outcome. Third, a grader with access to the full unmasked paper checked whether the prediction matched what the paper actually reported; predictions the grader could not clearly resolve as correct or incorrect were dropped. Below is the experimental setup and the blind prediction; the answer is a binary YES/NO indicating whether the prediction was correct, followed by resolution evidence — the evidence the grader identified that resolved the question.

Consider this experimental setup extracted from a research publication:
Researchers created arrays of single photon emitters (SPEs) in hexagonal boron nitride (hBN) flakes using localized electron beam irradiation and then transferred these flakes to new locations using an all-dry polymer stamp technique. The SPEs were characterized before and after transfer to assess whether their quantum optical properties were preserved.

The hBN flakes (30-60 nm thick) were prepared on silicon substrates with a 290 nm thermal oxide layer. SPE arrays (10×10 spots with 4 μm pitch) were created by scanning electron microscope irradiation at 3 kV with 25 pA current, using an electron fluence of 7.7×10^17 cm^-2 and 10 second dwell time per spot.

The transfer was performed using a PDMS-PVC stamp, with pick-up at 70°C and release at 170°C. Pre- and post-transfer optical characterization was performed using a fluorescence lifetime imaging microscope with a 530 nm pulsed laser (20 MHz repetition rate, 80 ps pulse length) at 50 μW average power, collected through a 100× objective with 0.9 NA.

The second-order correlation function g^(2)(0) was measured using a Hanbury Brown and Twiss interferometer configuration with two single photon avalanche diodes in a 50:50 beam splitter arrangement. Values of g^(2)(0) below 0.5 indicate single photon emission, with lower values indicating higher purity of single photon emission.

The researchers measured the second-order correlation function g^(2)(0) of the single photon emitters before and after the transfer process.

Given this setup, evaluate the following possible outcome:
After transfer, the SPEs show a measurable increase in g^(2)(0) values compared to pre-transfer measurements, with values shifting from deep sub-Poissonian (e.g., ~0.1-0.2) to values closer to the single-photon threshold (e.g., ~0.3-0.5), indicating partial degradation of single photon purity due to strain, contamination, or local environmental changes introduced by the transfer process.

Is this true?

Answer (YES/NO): NO